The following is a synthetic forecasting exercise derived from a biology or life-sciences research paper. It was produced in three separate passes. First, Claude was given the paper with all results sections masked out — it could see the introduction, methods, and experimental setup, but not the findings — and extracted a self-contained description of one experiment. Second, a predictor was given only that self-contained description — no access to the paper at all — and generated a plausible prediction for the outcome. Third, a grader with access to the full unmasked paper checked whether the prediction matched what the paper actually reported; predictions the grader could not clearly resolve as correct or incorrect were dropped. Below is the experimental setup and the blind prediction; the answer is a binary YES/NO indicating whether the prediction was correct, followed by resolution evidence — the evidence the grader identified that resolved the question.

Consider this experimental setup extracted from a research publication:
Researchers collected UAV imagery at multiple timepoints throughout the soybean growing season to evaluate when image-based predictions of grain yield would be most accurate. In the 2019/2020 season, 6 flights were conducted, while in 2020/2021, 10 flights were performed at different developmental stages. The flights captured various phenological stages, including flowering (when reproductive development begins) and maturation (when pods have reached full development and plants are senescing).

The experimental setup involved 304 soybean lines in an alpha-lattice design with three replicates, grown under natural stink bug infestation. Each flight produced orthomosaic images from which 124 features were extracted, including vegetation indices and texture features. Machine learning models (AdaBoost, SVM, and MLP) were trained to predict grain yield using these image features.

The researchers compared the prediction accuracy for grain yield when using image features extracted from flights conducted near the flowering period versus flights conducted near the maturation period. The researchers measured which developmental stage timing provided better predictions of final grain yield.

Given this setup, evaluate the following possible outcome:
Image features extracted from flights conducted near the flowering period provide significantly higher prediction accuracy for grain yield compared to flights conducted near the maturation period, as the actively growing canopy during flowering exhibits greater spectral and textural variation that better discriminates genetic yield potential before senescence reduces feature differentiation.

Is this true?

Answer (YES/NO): YES